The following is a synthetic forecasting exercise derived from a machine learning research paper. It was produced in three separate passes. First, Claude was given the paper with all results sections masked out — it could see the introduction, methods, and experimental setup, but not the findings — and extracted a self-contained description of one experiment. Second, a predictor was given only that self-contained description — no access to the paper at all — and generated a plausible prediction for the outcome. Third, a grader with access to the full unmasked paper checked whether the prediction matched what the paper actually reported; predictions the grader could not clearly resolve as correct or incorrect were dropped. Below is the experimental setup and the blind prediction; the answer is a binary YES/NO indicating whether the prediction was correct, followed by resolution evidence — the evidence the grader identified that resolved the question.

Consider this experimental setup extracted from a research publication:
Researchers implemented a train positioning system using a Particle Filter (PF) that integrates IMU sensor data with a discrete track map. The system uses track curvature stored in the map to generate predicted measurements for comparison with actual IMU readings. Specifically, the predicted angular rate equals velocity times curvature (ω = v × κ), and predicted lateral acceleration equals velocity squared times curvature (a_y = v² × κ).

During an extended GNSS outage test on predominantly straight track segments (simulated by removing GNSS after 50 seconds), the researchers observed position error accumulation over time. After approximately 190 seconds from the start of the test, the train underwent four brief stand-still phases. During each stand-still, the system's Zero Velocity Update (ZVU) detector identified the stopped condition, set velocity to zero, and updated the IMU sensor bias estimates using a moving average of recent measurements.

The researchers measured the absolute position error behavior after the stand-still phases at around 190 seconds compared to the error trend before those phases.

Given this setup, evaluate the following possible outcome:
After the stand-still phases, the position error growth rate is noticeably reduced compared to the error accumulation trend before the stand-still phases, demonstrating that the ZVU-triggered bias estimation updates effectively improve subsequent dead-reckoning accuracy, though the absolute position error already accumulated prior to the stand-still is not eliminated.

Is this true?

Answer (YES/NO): YES